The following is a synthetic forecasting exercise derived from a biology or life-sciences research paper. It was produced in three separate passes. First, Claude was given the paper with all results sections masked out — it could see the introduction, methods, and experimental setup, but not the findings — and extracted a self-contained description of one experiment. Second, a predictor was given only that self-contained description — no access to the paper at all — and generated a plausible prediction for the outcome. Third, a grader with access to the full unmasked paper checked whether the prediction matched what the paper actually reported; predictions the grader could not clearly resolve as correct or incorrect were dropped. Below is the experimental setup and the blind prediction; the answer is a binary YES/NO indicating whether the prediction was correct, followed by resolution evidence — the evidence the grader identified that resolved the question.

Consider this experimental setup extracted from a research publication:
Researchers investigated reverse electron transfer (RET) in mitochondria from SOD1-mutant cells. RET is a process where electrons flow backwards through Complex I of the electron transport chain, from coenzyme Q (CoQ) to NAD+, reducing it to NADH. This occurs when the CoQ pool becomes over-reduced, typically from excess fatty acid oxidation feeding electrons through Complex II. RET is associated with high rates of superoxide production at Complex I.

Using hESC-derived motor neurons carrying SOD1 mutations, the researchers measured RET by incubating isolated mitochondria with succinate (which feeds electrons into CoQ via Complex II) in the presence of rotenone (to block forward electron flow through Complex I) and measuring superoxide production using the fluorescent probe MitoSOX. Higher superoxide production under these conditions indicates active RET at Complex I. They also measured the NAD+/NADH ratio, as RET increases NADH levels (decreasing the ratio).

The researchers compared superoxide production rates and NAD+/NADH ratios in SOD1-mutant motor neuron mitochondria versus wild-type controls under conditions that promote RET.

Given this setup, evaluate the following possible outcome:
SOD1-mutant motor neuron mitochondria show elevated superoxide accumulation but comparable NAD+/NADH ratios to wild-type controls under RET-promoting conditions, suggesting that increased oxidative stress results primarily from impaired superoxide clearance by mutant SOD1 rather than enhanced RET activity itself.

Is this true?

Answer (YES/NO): NO